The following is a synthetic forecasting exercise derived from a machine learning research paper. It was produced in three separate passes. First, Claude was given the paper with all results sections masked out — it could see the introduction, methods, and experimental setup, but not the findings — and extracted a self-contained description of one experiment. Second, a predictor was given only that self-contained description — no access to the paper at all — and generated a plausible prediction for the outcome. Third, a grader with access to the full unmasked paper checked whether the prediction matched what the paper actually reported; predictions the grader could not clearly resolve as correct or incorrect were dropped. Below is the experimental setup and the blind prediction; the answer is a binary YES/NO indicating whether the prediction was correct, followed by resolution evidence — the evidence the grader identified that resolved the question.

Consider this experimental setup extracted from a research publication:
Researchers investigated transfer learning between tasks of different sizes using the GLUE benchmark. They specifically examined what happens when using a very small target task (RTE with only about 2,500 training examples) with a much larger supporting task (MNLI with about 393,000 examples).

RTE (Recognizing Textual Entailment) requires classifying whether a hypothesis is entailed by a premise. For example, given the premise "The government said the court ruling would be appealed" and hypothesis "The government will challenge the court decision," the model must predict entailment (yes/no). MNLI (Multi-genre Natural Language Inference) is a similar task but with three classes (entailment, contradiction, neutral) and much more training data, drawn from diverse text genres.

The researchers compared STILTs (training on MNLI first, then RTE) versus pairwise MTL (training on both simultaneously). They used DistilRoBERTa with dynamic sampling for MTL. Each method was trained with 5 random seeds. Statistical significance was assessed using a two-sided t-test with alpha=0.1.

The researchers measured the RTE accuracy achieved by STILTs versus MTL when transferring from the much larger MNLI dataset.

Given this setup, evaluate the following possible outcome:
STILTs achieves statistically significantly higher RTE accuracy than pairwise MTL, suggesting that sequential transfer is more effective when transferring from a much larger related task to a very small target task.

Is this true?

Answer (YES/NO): NO